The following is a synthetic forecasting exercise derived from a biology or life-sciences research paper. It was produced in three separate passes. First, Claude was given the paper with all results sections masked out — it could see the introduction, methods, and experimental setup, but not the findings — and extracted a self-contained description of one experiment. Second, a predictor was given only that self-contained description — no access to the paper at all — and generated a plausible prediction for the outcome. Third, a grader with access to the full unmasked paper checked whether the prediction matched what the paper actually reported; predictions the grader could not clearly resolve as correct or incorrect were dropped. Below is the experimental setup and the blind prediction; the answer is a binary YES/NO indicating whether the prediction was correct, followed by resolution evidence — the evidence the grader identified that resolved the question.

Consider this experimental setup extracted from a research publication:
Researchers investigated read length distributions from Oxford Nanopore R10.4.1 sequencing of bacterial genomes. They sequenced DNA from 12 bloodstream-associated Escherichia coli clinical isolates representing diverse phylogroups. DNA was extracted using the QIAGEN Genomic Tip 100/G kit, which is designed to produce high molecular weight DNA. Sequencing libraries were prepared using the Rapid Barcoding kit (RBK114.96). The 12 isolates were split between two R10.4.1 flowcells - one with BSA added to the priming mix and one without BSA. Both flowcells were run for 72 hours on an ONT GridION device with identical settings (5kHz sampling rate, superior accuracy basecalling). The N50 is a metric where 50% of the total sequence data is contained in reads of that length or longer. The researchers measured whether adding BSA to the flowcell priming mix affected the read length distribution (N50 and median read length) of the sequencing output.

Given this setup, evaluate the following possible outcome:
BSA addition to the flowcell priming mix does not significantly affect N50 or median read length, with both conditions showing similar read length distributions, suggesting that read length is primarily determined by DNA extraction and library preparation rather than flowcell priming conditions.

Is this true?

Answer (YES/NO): NO